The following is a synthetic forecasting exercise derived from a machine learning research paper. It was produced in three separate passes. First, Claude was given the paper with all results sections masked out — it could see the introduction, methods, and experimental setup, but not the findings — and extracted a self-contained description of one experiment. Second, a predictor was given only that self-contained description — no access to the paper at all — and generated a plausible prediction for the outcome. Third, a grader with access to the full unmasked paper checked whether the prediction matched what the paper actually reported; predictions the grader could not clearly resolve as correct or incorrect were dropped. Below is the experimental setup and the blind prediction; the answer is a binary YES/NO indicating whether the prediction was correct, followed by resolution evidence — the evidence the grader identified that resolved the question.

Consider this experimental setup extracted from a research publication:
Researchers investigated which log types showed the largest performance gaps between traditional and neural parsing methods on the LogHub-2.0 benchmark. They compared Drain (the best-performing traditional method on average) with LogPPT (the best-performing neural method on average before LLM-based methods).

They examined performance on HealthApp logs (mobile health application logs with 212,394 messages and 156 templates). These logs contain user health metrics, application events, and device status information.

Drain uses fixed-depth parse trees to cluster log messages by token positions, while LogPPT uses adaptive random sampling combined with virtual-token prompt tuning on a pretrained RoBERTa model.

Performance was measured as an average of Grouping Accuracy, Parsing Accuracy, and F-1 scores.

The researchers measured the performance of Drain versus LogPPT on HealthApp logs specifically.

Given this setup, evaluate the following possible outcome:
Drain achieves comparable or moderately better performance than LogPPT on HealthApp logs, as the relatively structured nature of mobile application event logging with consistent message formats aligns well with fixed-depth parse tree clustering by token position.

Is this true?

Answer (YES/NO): NO